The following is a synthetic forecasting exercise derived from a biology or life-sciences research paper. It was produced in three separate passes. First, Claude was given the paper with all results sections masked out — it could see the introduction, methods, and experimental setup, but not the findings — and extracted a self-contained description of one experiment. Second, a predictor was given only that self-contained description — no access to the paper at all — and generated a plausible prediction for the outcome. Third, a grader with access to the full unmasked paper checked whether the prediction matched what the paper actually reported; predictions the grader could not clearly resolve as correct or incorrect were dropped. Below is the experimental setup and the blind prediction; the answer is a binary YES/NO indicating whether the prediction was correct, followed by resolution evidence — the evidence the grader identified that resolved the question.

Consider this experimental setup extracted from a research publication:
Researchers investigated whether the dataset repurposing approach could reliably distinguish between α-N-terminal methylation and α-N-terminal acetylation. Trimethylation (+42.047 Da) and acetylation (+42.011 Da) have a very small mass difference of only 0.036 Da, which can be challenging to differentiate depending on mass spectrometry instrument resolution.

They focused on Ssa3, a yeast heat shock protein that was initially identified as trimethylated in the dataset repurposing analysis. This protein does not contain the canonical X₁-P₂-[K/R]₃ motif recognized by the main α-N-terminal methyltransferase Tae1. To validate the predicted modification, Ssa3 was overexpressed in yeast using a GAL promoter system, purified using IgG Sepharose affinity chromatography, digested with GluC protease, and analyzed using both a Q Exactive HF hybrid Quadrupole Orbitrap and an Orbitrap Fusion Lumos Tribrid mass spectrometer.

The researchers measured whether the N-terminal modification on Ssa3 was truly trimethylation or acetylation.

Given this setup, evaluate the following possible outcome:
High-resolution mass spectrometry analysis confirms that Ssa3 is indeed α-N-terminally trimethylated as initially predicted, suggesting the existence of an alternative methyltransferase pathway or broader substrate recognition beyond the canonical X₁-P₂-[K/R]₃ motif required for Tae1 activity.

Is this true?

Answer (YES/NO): NO